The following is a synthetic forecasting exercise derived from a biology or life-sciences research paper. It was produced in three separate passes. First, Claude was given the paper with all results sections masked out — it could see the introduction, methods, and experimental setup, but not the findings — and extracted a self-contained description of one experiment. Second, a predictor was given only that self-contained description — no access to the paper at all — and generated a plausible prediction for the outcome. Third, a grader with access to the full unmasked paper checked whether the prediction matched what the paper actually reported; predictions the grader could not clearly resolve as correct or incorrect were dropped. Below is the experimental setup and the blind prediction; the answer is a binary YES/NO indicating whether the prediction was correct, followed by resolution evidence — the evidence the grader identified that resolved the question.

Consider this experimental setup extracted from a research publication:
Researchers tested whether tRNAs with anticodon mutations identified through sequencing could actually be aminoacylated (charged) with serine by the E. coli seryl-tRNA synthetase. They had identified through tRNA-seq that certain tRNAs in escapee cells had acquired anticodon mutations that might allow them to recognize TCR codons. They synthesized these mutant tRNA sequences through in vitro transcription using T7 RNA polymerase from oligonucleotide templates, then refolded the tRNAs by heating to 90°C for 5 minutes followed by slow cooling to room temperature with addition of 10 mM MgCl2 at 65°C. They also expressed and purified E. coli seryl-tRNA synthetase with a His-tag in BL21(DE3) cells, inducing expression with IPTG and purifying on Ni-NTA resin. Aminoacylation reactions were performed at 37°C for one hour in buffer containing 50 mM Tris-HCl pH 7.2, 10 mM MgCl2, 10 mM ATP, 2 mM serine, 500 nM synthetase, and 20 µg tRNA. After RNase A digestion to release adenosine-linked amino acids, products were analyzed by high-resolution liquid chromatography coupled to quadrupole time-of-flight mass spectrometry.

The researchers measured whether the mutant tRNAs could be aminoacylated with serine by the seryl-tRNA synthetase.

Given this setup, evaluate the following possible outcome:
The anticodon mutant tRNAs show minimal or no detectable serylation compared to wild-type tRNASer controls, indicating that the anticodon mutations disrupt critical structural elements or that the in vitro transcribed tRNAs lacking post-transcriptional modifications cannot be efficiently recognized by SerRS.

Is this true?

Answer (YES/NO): NO